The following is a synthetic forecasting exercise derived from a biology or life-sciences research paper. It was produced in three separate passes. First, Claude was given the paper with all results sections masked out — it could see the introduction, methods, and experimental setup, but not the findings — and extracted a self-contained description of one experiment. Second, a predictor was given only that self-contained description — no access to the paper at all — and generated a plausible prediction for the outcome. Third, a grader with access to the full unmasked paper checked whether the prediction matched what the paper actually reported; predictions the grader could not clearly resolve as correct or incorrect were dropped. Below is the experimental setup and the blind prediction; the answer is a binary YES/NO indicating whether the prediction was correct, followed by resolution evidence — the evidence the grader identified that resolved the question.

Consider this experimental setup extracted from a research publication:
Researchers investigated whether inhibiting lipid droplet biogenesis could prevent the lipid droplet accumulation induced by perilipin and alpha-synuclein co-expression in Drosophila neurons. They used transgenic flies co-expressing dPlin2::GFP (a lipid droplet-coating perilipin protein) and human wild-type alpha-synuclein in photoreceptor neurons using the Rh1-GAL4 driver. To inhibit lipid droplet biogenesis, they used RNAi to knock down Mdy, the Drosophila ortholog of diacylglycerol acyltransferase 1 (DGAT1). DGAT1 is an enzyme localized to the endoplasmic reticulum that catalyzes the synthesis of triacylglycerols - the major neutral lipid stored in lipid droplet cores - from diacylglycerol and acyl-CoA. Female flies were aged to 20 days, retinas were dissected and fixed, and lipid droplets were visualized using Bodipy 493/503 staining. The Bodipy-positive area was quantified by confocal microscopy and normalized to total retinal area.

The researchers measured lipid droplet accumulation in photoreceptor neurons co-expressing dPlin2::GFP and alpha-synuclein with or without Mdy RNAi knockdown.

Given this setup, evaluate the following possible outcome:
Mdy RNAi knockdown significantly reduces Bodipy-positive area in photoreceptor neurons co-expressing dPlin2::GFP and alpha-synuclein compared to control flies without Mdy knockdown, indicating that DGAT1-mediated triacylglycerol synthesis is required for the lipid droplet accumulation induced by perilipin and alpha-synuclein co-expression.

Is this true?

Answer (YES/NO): NO